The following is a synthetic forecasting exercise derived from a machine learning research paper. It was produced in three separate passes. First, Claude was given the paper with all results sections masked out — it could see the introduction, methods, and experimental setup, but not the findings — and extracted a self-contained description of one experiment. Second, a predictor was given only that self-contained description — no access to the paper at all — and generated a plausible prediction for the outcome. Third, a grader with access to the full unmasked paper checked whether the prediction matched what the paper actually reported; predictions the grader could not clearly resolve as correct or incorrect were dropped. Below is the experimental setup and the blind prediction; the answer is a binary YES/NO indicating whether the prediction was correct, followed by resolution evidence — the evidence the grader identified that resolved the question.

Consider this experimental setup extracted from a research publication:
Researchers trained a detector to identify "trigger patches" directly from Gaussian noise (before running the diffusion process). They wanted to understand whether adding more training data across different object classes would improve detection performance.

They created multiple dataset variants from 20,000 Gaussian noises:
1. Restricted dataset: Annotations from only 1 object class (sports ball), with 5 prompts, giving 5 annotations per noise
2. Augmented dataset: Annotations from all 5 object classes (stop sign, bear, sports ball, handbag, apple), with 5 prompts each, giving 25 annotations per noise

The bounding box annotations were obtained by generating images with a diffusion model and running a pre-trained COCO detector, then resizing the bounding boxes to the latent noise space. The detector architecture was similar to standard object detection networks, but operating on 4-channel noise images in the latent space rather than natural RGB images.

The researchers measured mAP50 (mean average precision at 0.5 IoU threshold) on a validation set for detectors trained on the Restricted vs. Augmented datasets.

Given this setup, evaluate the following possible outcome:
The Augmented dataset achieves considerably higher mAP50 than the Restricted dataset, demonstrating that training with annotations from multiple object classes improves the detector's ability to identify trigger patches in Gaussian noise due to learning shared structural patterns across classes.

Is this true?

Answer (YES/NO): NO